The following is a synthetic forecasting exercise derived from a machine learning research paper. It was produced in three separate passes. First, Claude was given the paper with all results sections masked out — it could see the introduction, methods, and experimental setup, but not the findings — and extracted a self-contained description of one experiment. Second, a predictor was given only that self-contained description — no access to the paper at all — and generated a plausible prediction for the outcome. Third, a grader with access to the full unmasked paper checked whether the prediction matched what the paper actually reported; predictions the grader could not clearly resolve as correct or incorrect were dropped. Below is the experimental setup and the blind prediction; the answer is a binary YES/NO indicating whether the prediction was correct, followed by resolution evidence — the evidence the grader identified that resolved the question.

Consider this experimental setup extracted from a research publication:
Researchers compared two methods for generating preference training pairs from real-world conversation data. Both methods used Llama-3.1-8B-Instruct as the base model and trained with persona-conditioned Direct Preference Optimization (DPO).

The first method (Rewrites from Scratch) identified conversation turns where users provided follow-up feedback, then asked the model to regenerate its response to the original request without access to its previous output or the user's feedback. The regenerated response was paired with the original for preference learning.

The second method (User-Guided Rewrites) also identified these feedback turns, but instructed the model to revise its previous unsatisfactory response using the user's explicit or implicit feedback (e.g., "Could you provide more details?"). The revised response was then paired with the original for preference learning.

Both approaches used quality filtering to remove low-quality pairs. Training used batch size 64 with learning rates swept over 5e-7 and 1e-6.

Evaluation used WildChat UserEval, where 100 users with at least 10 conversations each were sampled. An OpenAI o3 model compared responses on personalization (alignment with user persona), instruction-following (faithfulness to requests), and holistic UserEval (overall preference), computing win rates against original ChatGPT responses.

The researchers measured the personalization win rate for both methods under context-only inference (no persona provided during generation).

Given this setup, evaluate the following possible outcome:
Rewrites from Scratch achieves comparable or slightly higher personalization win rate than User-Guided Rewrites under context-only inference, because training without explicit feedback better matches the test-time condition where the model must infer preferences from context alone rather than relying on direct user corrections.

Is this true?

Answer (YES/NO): NO